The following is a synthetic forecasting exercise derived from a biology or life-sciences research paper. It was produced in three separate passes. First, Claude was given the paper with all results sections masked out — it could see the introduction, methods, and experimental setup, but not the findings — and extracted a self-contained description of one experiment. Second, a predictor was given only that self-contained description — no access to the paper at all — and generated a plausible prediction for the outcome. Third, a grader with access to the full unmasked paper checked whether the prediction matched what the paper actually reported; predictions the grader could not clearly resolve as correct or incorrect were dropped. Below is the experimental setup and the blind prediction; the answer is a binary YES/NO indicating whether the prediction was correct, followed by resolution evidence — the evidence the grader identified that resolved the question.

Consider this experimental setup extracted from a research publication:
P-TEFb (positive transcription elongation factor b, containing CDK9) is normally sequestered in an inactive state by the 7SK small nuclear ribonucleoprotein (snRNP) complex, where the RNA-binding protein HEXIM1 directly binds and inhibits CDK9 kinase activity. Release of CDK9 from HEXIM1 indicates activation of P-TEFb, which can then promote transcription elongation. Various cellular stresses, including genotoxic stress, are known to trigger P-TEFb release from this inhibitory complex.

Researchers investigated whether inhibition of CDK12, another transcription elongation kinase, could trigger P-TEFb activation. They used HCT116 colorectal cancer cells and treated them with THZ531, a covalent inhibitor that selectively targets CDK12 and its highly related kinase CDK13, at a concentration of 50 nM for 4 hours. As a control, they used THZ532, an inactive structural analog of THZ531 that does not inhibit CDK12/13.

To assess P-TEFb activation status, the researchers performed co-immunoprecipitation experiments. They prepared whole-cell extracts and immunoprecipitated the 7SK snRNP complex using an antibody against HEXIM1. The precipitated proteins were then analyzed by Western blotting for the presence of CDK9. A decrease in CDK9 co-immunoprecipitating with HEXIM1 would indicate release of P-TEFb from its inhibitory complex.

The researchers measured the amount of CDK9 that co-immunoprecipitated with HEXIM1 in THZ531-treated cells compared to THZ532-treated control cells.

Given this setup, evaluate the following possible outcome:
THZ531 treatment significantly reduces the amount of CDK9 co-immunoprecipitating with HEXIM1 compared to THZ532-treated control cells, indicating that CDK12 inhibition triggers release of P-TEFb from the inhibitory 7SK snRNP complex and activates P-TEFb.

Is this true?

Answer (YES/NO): YES